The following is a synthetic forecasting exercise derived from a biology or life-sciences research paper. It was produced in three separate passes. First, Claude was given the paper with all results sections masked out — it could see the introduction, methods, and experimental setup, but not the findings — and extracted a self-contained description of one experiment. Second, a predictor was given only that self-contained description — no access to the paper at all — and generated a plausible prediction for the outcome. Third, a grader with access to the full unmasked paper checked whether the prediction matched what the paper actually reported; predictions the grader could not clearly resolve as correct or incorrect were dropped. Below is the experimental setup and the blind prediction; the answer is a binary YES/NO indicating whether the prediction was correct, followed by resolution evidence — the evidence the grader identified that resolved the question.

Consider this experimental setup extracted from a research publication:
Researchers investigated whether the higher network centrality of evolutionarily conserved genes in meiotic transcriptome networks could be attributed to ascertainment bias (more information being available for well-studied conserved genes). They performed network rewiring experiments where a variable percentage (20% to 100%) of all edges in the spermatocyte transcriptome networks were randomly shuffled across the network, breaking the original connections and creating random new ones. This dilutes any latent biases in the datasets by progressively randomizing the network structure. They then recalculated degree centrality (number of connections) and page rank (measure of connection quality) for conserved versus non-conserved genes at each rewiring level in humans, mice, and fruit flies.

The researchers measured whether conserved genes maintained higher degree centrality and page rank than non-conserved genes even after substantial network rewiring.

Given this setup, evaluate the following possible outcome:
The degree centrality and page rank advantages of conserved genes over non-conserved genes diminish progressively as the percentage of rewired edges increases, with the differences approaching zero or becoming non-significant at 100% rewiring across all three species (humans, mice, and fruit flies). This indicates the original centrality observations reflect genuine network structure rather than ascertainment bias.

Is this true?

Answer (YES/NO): NO